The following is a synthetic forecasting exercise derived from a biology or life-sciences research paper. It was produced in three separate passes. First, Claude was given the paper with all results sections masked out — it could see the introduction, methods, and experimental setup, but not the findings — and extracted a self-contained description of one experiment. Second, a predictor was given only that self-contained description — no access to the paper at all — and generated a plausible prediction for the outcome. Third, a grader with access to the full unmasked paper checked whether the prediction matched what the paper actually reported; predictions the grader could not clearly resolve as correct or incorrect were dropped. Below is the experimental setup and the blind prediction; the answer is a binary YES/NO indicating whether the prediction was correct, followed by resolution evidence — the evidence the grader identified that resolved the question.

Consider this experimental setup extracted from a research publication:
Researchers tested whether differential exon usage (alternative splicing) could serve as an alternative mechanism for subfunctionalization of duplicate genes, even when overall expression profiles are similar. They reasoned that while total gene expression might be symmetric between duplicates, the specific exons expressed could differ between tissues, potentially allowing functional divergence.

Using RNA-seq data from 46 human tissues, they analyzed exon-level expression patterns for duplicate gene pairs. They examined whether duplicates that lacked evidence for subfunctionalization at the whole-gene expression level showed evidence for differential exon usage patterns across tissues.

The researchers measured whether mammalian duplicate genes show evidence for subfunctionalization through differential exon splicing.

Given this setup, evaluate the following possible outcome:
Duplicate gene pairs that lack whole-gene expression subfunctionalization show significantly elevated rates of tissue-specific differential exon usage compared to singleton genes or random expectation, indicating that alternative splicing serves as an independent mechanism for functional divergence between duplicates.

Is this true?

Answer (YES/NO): NO